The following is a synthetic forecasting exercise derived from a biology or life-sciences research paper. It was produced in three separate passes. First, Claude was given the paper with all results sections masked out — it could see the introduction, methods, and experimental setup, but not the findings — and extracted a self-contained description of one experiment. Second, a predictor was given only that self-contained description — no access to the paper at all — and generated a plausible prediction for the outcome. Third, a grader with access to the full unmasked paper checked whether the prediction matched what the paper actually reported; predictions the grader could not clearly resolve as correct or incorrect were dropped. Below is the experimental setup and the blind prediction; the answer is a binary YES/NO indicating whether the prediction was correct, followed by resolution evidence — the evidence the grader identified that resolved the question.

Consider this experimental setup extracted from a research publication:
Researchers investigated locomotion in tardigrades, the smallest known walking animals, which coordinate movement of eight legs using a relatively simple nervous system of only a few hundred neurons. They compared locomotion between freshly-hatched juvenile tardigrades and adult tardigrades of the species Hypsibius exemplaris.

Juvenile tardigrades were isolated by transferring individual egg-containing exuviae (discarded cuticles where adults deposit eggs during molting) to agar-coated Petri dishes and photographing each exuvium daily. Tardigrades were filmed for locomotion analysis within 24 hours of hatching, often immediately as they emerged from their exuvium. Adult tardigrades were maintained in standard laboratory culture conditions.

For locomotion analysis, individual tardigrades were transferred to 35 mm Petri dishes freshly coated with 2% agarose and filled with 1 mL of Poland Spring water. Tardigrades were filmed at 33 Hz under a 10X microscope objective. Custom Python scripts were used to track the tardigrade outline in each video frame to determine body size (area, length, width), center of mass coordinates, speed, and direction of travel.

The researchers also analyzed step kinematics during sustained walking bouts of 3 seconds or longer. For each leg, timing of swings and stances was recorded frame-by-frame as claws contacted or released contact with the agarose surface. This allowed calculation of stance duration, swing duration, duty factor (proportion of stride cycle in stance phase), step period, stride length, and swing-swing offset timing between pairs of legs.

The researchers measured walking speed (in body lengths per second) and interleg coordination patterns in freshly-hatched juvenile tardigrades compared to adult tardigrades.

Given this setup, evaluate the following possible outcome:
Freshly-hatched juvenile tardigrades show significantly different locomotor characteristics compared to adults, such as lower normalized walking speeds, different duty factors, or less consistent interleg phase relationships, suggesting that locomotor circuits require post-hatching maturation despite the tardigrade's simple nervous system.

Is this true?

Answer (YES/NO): NO